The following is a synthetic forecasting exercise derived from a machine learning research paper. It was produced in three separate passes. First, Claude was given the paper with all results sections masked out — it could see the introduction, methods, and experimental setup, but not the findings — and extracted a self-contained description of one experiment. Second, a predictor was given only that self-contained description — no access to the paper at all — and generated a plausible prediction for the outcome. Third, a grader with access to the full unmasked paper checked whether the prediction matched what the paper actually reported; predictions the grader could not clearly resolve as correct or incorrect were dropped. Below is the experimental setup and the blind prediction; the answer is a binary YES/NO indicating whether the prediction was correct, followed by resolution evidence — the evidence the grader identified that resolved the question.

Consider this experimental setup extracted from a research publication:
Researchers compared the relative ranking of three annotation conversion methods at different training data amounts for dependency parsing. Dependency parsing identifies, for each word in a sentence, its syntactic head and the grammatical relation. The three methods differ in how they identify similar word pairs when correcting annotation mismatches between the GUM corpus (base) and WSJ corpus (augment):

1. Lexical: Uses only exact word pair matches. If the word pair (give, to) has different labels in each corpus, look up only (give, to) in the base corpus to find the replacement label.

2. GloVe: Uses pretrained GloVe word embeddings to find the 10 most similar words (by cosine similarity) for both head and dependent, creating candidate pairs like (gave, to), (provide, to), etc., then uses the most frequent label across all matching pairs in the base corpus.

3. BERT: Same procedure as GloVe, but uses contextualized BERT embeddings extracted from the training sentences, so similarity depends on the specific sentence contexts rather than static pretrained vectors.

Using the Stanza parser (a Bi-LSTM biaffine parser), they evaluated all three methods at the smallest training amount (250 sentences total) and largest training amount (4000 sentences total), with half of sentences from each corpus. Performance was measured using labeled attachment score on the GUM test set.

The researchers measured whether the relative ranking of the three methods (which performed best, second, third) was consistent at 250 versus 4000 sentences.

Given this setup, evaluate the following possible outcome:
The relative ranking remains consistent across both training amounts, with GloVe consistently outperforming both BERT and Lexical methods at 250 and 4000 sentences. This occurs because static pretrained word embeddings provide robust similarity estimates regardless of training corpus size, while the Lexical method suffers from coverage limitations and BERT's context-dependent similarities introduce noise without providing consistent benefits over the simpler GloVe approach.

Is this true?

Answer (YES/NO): NO